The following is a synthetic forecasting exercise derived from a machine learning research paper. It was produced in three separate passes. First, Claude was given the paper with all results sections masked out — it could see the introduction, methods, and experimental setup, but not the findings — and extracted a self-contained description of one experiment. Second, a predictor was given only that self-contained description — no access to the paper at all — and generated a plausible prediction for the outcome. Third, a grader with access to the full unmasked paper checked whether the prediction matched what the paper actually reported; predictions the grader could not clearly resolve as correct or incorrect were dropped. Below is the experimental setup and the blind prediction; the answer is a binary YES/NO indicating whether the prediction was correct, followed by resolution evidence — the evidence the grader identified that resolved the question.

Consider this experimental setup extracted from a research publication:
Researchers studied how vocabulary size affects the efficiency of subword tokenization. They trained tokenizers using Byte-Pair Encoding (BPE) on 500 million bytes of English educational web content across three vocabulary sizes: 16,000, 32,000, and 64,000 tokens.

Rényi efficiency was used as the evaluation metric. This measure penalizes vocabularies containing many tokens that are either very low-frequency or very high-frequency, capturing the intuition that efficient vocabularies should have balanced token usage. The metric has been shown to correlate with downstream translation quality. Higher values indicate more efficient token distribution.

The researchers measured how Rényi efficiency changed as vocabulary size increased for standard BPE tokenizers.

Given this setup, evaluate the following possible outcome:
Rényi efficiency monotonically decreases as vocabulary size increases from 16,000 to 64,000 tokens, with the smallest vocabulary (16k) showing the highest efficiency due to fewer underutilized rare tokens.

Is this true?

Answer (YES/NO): YES